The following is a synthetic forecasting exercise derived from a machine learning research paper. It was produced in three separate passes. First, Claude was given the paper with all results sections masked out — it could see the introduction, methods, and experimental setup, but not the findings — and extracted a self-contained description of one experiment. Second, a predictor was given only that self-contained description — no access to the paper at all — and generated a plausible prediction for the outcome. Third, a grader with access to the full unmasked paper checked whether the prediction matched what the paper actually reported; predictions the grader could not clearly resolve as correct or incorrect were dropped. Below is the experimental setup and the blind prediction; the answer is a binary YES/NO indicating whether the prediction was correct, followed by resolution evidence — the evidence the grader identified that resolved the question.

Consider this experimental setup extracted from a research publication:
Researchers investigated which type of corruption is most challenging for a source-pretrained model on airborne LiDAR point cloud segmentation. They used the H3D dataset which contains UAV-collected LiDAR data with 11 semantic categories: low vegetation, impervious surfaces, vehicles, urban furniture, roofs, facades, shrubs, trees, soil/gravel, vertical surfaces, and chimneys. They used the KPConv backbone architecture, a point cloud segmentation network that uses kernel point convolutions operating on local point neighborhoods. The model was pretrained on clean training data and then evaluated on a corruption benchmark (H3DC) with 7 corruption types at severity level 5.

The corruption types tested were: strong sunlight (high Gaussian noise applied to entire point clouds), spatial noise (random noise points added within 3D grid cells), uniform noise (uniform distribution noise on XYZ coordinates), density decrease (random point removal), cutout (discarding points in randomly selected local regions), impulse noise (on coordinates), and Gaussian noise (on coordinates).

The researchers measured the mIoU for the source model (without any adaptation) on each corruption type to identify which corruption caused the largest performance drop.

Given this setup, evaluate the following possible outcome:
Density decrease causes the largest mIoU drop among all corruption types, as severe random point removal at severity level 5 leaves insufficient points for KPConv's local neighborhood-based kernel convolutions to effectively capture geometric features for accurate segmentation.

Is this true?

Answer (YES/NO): NO